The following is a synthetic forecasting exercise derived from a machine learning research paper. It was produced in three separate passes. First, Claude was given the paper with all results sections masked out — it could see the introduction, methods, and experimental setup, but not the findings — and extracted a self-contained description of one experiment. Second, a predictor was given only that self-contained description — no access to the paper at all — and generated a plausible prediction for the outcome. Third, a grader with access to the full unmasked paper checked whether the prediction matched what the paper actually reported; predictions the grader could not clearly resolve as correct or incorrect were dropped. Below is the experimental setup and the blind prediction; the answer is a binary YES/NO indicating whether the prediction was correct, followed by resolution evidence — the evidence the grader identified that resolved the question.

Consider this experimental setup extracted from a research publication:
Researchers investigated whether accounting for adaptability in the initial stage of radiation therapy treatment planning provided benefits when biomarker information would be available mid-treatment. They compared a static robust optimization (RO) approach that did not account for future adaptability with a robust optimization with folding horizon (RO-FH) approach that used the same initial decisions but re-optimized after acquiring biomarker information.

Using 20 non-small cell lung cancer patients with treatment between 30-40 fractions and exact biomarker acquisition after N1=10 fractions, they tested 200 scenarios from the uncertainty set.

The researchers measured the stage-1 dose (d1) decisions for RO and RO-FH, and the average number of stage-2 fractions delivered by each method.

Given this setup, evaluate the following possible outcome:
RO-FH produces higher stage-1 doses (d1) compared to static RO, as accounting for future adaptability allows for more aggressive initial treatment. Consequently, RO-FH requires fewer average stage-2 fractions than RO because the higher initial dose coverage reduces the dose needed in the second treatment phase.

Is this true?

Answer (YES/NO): NO